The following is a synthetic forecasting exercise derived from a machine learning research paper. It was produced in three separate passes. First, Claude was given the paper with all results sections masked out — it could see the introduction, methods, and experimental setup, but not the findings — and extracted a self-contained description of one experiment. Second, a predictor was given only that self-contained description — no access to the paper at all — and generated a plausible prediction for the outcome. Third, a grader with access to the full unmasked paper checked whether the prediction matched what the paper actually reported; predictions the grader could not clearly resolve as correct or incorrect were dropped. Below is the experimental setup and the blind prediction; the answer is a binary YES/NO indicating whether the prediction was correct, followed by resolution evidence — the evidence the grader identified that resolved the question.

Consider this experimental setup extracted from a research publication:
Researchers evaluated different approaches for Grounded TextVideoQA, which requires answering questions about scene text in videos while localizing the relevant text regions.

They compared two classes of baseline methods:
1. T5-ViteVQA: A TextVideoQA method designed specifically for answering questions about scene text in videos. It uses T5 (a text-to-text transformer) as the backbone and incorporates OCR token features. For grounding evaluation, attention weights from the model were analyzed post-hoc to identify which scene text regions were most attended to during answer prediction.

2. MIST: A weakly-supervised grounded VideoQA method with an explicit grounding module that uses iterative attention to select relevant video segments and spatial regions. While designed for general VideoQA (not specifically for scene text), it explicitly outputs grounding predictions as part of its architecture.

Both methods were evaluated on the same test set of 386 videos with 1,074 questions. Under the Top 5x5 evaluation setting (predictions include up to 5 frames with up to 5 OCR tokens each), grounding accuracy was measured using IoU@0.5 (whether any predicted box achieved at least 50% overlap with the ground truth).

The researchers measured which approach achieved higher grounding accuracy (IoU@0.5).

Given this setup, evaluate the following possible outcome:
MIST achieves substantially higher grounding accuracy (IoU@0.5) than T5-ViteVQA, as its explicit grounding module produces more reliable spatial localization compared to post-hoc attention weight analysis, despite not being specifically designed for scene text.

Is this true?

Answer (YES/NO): NO